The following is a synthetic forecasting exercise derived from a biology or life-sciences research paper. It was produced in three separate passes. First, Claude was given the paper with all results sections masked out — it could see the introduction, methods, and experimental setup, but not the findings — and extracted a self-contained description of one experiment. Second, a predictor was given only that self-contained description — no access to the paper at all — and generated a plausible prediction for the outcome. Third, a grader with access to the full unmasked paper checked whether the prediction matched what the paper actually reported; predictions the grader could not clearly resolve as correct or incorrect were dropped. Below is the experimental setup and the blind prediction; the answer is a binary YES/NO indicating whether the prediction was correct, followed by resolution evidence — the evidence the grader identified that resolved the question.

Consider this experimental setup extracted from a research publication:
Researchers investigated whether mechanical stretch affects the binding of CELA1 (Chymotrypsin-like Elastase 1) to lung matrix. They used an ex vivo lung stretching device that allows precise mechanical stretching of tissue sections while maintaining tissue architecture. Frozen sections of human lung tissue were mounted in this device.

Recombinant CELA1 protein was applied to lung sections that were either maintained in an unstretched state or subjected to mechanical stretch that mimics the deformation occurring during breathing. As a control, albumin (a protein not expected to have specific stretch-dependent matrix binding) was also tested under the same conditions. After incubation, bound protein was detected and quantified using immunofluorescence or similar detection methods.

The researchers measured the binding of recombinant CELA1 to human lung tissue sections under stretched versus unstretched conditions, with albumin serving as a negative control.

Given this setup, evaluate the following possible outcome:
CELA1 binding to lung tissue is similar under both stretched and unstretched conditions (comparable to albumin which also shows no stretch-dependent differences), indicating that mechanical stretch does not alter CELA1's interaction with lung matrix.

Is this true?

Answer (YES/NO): NO